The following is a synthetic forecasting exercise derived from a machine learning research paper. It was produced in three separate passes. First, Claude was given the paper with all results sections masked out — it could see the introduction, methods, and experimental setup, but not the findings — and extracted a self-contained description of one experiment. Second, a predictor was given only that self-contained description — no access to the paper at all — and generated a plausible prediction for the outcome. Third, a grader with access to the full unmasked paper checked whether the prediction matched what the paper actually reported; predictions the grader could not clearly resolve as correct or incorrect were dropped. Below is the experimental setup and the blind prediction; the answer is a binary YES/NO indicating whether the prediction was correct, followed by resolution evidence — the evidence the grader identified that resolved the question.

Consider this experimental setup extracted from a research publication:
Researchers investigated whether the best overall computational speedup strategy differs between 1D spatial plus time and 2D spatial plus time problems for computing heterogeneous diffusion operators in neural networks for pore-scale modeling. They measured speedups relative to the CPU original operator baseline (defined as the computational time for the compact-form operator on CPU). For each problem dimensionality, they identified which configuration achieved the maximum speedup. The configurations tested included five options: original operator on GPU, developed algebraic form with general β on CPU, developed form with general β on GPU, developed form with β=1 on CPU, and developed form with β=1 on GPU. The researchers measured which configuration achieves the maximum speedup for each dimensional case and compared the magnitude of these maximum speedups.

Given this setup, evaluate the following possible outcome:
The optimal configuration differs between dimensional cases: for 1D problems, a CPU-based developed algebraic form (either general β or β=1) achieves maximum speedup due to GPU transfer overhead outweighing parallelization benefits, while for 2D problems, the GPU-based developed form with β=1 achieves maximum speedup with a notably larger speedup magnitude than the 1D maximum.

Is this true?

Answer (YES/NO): NO